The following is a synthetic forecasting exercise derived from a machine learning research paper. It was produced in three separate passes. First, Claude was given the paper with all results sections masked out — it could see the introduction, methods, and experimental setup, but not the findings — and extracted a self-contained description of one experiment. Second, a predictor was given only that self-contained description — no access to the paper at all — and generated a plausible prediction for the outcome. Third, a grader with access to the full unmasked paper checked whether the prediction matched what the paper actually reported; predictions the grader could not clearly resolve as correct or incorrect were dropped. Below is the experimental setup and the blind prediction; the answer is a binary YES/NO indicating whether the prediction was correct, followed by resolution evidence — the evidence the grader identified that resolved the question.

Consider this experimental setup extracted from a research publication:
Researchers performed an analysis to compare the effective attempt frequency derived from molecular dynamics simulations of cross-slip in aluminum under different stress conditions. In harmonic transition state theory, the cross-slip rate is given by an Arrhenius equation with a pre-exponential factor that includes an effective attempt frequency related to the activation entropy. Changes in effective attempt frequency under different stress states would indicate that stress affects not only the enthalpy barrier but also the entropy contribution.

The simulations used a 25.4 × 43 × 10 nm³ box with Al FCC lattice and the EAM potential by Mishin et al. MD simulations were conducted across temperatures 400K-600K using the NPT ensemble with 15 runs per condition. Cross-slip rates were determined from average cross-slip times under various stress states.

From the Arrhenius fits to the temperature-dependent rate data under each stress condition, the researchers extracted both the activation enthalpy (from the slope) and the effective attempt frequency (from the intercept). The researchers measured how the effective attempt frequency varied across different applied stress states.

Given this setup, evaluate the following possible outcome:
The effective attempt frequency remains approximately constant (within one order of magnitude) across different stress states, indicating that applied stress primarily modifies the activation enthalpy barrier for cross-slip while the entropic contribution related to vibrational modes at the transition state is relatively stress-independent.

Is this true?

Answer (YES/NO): NO